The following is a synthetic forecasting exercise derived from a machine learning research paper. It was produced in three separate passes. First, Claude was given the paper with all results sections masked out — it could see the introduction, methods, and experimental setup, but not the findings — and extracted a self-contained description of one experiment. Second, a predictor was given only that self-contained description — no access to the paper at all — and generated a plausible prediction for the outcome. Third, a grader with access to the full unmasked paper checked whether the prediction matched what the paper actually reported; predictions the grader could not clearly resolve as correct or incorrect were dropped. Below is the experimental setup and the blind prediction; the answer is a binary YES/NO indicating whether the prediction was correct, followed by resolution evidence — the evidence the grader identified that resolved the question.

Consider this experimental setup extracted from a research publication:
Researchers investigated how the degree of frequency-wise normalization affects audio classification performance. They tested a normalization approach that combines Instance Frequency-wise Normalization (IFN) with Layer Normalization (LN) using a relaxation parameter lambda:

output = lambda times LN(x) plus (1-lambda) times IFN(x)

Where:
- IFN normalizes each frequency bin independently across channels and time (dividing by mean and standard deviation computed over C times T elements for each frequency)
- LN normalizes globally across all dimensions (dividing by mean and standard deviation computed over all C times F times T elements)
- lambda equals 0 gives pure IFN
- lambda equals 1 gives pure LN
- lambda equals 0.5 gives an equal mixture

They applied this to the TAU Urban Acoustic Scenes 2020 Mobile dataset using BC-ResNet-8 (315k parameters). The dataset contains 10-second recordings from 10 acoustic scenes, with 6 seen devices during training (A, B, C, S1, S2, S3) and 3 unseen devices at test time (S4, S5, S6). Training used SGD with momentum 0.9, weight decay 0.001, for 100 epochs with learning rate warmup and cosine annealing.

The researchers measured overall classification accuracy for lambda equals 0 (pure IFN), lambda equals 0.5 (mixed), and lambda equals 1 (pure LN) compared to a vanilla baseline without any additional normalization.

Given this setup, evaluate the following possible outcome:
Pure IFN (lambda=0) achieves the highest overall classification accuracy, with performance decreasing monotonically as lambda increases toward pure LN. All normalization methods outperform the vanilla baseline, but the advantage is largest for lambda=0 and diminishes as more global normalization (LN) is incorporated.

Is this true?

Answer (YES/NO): NO